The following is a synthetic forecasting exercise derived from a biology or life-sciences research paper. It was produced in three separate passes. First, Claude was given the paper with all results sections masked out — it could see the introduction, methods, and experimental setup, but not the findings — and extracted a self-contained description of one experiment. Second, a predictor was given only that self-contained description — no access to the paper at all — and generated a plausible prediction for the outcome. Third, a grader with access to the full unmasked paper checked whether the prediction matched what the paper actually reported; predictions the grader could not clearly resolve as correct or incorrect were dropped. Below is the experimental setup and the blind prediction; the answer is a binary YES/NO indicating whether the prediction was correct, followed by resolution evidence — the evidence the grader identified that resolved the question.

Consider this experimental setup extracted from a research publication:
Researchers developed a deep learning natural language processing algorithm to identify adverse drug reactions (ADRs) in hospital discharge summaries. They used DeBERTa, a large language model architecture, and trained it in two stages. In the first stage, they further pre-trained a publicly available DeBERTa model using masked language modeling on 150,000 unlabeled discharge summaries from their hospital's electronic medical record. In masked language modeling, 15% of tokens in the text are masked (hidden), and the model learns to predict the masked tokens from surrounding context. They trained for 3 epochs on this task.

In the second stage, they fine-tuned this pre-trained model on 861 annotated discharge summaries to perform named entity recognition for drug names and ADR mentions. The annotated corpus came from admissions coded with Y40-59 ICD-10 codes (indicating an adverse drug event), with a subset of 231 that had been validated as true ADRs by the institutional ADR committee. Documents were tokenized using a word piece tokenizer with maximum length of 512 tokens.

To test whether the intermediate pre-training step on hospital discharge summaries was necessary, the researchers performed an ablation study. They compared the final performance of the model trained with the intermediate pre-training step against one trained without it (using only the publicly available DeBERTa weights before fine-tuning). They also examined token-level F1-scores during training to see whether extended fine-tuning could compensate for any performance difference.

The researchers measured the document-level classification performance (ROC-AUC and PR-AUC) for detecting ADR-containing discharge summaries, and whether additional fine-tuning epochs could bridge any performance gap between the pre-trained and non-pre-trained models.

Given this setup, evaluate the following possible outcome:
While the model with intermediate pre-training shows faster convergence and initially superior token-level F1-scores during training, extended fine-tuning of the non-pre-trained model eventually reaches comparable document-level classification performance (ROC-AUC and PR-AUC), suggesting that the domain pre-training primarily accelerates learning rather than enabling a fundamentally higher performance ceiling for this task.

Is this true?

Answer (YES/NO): NO